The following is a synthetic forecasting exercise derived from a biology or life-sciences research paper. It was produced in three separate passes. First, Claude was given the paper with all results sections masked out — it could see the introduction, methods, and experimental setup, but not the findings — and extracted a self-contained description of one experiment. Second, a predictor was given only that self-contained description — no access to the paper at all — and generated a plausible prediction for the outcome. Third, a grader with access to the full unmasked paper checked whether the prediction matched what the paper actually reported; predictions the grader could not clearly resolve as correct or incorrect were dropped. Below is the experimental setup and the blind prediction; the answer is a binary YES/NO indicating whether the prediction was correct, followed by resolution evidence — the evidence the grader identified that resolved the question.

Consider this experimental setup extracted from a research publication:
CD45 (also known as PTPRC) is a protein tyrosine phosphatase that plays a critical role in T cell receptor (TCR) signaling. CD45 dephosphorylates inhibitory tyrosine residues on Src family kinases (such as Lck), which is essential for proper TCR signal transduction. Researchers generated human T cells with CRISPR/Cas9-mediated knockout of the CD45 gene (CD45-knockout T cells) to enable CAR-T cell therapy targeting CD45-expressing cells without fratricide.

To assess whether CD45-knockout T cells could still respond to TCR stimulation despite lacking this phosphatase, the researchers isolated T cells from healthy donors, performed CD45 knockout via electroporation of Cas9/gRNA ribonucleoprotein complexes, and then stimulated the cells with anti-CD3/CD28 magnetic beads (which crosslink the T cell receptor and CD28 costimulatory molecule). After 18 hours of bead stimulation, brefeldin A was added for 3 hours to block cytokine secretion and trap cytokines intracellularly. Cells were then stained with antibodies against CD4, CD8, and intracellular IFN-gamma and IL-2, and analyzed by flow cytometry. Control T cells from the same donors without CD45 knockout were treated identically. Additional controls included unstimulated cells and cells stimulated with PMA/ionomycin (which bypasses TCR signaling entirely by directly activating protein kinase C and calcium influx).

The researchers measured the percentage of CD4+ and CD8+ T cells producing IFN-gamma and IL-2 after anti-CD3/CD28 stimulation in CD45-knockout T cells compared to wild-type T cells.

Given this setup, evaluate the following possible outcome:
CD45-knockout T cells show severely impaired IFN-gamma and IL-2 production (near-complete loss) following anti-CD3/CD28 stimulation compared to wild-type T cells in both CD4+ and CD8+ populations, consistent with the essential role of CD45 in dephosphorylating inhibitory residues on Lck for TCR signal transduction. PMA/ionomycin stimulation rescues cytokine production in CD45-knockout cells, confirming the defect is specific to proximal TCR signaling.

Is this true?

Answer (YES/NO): NO